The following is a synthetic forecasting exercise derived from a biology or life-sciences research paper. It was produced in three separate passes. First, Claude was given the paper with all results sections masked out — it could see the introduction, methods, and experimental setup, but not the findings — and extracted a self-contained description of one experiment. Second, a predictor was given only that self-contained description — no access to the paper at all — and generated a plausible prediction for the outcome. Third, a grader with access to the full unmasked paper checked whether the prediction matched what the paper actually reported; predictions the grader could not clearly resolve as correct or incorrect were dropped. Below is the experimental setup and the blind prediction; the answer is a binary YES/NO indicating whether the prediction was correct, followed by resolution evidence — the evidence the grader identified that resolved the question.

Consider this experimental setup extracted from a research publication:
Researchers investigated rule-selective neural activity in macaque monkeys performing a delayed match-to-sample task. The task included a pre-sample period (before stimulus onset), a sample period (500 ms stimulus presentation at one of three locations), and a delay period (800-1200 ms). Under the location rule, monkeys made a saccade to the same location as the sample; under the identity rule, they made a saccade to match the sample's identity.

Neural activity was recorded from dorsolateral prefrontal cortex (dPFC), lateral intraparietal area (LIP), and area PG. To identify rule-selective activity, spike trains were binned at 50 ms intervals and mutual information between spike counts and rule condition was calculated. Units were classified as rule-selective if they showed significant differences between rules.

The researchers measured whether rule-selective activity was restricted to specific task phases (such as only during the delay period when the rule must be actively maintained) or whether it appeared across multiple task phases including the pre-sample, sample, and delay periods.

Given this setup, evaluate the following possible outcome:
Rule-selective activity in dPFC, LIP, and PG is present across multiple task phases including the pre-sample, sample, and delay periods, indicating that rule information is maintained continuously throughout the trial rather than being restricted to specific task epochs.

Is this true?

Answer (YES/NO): YES